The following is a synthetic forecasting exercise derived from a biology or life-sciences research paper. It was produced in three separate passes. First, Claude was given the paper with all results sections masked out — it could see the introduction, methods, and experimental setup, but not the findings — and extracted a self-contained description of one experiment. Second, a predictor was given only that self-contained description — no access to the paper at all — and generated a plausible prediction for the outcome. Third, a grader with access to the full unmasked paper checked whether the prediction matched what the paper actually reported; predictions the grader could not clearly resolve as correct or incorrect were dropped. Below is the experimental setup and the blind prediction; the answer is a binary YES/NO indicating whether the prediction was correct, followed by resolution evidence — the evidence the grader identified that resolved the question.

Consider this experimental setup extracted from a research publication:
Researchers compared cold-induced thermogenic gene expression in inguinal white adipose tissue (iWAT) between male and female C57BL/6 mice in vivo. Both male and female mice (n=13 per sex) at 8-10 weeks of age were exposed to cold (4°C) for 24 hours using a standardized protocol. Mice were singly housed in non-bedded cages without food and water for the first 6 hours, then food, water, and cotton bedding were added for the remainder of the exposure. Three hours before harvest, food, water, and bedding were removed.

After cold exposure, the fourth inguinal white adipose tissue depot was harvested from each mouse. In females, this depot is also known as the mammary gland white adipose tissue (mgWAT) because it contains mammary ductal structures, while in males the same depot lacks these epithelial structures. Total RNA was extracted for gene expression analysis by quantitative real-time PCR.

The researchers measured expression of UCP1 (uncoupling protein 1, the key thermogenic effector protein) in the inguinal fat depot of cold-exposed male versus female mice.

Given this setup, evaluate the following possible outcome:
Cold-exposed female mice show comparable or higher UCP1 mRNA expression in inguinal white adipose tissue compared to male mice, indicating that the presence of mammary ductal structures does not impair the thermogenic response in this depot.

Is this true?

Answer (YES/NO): NO